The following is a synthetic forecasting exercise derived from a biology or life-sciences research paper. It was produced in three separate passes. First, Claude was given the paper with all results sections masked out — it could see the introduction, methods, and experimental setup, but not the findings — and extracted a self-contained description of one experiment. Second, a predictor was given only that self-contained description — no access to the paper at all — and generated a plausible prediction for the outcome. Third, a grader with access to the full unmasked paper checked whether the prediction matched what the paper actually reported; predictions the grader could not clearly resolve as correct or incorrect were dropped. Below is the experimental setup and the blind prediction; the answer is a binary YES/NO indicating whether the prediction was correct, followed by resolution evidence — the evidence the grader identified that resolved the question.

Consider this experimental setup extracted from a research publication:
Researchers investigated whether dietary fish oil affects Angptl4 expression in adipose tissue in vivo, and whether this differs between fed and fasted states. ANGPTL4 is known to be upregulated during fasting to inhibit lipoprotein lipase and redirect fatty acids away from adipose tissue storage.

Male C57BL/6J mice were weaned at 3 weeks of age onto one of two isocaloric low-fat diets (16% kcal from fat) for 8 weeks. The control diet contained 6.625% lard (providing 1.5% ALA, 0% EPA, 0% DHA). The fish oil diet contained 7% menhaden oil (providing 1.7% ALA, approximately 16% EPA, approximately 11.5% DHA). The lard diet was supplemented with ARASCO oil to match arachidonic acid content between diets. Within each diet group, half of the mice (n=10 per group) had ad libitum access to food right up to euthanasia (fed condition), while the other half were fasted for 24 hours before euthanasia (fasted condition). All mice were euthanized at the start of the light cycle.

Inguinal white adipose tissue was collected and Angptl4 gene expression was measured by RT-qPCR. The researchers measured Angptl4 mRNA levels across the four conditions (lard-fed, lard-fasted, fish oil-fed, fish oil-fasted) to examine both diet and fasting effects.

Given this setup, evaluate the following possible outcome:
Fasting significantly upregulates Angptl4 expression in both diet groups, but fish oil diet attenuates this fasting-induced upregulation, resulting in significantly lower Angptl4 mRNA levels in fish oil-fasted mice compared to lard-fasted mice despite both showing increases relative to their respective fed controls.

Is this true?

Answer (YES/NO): NO